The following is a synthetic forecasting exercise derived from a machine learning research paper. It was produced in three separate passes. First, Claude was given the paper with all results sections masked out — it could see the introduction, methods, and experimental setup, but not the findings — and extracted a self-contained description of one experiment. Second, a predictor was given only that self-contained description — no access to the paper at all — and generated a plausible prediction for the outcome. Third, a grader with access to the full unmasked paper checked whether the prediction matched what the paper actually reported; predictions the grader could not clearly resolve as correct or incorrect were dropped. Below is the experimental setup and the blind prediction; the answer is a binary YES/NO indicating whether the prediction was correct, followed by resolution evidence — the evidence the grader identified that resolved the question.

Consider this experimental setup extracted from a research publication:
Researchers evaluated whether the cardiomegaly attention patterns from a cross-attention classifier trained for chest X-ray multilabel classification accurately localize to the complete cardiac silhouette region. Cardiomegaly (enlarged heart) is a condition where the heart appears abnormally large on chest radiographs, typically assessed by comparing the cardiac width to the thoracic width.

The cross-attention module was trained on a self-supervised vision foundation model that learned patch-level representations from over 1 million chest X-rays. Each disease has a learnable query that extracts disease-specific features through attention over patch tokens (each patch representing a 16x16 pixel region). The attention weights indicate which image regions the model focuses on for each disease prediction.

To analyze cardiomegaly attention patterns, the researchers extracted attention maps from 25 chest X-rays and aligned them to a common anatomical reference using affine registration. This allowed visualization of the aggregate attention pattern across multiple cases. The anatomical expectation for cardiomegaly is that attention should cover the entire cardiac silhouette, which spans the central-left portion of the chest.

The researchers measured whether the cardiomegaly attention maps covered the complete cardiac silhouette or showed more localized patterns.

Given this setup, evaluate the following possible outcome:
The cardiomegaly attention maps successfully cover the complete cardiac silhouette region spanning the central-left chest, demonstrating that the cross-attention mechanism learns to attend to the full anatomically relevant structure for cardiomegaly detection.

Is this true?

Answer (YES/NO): NO